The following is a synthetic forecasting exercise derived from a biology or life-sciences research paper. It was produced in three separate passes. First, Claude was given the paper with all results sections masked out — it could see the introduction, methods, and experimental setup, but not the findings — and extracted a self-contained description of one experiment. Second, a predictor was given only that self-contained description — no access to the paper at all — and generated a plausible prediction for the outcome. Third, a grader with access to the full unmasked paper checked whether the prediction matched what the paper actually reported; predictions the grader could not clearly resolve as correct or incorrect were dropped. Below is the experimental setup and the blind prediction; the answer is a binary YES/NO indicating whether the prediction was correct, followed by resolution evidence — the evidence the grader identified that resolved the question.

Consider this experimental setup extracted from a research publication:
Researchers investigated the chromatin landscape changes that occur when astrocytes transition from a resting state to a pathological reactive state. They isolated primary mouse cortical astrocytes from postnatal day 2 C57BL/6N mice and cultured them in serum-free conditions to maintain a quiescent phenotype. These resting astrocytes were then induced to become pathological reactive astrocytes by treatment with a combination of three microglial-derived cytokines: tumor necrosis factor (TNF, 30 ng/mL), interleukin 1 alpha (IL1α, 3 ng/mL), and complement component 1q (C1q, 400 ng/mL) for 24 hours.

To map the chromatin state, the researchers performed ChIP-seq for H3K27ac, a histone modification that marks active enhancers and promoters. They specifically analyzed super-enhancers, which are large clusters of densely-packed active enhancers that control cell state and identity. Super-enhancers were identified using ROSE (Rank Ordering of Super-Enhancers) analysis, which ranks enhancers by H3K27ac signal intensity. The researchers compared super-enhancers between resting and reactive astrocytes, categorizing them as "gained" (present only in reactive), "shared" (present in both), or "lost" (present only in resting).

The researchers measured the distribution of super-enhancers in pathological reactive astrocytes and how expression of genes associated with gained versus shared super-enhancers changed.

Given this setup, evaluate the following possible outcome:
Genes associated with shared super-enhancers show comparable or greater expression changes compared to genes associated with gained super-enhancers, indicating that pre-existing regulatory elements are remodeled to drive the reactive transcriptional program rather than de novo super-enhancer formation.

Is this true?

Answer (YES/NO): NO